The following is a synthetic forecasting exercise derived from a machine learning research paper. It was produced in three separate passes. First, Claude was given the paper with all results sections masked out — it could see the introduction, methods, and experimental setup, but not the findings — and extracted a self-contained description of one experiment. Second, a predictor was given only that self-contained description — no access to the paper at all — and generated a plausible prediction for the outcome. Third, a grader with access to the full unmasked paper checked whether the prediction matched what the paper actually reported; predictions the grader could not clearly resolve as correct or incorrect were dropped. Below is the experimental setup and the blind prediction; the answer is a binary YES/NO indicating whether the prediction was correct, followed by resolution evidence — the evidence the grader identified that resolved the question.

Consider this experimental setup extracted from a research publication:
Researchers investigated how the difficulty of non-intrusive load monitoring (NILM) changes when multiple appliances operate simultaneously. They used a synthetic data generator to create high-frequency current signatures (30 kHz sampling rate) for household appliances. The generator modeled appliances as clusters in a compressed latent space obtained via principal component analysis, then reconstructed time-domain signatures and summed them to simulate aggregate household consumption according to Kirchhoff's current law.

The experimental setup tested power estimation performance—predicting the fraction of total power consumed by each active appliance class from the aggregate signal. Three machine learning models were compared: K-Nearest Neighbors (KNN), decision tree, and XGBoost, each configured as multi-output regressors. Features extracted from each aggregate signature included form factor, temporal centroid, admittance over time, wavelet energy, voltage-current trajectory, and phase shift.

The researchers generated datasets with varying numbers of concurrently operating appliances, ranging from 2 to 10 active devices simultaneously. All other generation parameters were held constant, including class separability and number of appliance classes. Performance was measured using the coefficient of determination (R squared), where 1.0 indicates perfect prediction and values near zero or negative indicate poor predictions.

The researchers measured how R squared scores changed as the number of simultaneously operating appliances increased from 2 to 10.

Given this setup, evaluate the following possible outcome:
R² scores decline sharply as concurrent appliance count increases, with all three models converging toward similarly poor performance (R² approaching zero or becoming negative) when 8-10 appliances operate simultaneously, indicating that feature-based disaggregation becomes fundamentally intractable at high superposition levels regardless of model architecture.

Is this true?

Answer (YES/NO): NO